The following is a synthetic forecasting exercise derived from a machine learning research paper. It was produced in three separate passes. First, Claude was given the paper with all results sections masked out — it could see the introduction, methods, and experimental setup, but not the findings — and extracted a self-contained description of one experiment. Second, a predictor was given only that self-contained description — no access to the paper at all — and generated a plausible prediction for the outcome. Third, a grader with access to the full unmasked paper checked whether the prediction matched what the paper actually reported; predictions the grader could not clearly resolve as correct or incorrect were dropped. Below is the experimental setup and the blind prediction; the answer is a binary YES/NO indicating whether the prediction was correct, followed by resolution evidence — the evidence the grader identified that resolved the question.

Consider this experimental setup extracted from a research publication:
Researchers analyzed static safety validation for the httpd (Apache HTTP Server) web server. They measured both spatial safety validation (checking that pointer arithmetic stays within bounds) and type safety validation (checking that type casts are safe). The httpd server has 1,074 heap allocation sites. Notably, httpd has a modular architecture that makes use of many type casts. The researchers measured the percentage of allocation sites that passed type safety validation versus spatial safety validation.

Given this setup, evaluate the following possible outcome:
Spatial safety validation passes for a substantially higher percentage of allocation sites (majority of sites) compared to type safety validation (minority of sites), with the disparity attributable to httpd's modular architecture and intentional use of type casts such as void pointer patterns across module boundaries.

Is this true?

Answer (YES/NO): NO